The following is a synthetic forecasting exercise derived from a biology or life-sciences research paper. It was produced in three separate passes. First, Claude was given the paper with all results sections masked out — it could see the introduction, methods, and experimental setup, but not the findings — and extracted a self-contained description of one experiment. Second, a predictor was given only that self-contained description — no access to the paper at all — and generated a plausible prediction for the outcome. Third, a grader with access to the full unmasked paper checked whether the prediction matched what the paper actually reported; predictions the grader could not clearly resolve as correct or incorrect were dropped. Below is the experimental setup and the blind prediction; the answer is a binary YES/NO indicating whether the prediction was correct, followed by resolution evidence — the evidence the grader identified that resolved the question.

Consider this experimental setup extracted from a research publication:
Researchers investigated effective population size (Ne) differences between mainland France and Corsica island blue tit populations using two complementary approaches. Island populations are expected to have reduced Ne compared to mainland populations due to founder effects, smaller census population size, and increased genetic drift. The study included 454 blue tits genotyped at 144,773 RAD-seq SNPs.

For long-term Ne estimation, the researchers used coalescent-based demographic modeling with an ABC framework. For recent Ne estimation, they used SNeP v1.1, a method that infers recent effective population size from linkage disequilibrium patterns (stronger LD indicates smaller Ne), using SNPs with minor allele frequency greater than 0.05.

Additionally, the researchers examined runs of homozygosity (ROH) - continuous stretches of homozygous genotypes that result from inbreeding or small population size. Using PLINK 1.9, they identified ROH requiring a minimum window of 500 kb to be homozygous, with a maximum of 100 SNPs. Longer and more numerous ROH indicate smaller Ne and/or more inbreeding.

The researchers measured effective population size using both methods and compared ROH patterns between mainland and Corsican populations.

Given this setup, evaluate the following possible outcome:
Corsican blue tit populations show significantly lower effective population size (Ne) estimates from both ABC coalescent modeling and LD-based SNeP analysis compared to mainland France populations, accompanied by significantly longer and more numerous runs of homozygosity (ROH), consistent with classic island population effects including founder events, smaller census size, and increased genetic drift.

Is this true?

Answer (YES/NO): NO